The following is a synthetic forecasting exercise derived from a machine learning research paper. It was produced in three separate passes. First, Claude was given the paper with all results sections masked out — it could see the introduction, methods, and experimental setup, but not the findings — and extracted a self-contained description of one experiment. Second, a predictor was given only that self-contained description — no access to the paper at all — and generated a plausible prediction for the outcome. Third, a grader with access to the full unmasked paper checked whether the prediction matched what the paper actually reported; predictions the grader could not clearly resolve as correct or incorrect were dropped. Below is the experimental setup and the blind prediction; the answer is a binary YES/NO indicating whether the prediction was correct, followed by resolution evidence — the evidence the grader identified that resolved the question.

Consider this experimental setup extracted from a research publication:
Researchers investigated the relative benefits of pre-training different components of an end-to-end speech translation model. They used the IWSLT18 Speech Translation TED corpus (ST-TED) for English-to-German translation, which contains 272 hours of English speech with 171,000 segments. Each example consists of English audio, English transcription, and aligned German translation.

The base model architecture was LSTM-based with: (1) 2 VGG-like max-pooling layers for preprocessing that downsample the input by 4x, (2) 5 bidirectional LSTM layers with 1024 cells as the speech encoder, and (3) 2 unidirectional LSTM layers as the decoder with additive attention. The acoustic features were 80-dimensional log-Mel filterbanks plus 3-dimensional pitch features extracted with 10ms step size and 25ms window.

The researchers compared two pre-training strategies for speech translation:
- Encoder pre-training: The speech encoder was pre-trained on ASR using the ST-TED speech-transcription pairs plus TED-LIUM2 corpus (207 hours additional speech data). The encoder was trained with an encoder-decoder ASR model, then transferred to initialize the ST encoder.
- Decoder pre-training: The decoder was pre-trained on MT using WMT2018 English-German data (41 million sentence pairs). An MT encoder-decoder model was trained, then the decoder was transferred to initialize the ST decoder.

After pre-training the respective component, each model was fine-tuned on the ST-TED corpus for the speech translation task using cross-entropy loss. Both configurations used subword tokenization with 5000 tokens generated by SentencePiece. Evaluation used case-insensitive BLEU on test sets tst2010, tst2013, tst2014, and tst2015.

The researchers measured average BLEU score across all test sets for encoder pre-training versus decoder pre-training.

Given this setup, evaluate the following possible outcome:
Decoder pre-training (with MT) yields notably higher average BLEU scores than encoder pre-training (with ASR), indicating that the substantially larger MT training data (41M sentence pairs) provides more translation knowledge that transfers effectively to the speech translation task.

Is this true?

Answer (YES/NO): NO